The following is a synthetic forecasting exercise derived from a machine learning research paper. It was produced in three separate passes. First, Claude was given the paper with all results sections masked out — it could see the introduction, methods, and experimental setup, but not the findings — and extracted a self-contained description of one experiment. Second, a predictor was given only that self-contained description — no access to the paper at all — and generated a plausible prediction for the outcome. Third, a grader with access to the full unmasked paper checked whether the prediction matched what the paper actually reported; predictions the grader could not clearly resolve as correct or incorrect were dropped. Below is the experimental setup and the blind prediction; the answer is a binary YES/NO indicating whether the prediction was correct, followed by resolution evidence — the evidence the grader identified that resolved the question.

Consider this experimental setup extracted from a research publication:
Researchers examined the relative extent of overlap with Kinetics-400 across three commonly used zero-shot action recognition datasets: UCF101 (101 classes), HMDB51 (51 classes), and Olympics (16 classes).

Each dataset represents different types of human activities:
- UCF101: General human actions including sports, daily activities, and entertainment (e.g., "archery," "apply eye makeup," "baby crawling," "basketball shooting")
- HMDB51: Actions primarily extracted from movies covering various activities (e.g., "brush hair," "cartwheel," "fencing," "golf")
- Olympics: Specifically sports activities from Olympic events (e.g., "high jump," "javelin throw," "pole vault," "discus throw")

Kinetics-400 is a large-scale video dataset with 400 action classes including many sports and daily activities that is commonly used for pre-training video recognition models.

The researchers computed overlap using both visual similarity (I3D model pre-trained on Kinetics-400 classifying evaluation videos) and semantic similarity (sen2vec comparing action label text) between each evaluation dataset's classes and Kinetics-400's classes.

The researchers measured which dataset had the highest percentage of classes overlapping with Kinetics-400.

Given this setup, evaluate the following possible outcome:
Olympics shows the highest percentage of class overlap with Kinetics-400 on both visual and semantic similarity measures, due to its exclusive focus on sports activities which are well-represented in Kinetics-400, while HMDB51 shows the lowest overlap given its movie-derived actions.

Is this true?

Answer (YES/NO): YES